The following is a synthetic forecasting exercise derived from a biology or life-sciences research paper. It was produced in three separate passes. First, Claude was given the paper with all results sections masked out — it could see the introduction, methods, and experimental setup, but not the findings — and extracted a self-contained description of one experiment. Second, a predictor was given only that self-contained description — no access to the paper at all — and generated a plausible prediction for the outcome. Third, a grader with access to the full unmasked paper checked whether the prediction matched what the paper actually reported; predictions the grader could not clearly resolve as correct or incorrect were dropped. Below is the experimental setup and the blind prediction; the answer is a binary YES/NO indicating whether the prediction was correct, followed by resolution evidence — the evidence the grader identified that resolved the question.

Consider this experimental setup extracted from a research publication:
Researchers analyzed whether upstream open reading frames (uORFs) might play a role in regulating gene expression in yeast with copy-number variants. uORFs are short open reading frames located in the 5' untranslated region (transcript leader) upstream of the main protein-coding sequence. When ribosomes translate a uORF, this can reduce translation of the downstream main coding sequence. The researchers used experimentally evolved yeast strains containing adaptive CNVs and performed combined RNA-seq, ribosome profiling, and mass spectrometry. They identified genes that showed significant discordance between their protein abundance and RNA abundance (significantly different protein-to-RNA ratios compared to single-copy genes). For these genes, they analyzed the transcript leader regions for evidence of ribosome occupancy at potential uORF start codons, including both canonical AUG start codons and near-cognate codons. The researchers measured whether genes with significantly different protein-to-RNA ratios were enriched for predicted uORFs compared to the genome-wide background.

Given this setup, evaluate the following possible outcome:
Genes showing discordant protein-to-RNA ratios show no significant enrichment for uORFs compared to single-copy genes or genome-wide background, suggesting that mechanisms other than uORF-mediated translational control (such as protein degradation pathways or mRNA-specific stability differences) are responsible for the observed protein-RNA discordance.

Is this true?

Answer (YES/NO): NO